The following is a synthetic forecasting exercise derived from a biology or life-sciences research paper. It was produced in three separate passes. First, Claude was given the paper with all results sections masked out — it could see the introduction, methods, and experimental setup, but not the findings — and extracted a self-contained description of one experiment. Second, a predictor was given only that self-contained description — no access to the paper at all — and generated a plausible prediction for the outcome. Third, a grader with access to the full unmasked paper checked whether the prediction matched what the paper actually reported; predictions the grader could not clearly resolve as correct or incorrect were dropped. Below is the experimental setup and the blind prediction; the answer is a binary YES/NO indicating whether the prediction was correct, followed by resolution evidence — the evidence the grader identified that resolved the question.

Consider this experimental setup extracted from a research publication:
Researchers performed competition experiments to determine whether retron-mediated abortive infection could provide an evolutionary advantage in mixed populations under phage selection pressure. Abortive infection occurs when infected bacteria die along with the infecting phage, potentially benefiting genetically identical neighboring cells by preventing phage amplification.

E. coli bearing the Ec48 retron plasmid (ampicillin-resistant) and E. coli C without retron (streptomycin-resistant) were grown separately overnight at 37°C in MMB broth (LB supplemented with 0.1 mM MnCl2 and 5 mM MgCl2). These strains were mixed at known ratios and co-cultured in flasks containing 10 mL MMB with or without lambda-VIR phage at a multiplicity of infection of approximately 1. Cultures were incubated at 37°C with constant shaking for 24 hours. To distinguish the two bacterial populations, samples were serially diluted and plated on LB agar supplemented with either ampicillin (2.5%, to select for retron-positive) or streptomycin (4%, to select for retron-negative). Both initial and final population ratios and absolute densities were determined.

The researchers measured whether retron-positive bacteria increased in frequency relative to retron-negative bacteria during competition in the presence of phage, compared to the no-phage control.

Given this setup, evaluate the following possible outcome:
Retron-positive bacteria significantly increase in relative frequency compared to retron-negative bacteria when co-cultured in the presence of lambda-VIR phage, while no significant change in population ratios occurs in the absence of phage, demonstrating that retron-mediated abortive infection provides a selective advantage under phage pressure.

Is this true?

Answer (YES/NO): NO